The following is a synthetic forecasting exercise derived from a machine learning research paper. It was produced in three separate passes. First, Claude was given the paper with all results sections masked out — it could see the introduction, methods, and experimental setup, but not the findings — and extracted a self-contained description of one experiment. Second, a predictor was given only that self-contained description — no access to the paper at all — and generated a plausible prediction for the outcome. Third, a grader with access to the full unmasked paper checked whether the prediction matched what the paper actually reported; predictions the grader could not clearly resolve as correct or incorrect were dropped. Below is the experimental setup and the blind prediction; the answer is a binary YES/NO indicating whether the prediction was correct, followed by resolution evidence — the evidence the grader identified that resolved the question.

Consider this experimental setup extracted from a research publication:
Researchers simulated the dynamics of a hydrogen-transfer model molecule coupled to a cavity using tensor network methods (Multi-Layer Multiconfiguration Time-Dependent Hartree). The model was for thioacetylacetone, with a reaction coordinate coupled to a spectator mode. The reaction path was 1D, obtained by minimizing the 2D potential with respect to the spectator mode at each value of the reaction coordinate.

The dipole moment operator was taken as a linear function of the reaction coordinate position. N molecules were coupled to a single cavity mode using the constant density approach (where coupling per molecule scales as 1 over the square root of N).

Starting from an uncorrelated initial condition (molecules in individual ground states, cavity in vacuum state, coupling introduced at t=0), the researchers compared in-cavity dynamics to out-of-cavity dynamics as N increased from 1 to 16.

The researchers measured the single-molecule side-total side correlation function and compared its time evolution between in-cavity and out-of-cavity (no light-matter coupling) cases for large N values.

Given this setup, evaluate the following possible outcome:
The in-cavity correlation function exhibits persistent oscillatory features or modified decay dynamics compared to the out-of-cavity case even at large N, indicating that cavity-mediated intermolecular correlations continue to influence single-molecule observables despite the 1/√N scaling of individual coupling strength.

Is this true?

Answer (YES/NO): YES